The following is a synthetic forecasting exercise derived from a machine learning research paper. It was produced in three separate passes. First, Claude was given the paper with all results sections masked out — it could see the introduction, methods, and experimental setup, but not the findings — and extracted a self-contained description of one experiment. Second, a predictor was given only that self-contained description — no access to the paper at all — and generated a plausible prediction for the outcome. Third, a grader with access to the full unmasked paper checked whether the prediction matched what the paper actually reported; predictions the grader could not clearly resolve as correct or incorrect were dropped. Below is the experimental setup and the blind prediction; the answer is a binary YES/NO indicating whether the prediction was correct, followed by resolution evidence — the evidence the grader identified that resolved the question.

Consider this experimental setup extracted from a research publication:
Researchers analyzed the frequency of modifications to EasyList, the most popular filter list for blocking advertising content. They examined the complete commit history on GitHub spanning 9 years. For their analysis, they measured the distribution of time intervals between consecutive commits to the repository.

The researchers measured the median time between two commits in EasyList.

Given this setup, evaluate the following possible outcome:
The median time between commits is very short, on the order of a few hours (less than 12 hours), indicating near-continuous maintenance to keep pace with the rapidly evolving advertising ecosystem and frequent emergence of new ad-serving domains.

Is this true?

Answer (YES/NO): YES